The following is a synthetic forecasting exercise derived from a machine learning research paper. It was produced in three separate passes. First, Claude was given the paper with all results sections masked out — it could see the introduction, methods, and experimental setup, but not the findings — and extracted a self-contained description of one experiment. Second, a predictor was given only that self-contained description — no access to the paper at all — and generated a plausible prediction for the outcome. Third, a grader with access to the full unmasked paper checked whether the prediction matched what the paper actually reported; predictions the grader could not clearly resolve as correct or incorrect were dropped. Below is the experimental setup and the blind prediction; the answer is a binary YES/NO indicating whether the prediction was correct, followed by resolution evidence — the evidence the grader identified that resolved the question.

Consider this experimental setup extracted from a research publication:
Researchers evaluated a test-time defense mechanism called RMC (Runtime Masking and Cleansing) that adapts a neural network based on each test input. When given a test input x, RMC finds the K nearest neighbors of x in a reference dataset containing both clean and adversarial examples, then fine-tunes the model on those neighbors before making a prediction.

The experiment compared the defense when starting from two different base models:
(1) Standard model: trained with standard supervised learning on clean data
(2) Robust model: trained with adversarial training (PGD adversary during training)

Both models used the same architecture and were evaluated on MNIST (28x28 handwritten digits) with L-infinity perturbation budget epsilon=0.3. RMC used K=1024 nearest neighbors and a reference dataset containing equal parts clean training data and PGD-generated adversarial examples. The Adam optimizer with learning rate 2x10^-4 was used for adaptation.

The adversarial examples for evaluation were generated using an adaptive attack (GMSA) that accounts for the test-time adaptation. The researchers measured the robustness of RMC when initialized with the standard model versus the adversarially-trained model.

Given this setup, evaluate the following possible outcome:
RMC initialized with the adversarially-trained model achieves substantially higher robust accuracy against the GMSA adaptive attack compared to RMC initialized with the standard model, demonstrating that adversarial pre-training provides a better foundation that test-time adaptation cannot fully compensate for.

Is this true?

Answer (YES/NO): YES